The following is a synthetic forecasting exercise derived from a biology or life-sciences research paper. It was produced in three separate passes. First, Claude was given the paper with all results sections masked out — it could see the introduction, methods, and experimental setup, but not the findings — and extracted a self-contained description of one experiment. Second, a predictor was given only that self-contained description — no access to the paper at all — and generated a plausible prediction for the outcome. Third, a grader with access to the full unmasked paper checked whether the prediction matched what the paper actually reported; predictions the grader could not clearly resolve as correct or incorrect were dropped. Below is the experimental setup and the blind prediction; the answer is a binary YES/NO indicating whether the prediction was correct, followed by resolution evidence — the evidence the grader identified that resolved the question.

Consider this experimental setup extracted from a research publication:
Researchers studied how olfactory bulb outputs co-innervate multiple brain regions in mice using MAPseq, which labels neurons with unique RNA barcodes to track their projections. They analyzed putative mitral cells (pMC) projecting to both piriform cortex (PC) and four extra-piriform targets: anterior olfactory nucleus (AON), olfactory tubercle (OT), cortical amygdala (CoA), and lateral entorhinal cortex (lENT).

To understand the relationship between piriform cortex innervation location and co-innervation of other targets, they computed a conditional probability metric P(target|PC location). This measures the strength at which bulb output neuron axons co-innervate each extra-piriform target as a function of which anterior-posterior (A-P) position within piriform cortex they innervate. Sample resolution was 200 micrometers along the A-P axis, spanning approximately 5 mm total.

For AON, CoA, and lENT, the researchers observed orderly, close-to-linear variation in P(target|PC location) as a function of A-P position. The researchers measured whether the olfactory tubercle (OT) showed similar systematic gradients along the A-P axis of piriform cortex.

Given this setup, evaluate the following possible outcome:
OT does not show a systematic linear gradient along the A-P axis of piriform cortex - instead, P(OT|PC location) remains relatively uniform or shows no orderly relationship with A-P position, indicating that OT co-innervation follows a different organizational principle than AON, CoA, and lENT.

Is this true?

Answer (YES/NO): YES